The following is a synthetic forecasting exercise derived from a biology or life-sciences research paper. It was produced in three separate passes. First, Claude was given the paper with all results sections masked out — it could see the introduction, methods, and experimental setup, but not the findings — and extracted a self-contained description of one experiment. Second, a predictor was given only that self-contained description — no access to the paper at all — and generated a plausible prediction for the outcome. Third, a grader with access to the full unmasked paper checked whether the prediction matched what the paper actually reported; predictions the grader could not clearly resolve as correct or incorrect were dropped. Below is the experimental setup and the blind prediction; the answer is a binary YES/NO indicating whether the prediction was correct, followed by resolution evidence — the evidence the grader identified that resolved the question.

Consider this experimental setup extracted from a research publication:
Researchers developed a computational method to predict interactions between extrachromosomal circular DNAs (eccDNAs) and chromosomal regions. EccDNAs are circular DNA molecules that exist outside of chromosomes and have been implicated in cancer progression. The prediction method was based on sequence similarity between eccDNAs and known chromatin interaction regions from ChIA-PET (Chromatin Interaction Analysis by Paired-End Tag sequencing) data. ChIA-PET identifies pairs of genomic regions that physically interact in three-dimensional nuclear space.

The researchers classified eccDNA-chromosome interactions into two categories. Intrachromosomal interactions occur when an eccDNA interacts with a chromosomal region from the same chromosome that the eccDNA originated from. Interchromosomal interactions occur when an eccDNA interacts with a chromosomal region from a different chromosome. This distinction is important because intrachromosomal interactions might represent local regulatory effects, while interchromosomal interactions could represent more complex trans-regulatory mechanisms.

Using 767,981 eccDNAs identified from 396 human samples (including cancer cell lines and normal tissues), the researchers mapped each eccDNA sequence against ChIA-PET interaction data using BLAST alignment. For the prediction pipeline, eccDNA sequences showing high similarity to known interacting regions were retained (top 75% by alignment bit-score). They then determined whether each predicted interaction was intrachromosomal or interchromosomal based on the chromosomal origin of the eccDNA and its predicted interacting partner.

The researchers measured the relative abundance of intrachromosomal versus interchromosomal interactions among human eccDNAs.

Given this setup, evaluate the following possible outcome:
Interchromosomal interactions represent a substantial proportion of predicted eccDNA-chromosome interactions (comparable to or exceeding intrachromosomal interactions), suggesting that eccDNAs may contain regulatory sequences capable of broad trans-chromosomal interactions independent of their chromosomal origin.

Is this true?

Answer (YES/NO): YES